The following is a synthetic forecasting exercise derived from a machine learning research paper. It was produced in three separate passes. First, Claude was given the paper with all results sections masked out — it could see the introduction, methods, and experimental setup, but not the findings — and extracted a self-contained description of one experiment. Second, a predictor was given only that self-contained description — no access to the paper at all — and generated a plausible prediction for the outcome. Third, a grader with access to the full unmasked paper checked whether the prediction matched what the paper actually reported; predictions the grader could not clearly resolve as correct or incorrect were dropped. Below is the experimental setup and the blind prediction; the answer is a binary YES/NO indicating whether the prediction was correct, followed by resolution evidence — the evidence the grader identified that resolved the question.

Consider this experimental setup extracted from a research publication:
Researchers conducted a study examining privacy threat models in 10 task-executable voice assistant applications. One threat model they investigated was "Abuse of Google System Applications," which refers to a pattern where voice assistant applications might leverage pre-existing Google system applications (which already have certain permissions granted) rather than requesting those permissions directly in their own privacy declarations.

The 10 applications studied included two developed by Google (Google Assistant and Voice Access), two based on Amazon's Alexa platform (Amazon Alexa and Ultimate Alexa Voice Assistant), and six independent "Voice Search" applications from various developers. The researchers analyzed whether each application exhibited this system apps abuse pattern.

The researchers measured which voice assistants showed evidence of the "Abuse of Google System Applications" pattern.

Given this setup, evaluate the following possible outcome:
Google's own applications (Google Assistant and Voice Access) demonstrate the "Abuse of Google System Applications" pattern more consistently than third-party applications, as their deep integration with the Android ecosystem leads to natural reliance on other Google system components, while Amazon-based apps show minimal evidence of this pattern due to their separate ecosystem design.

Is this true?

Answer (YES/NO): NO